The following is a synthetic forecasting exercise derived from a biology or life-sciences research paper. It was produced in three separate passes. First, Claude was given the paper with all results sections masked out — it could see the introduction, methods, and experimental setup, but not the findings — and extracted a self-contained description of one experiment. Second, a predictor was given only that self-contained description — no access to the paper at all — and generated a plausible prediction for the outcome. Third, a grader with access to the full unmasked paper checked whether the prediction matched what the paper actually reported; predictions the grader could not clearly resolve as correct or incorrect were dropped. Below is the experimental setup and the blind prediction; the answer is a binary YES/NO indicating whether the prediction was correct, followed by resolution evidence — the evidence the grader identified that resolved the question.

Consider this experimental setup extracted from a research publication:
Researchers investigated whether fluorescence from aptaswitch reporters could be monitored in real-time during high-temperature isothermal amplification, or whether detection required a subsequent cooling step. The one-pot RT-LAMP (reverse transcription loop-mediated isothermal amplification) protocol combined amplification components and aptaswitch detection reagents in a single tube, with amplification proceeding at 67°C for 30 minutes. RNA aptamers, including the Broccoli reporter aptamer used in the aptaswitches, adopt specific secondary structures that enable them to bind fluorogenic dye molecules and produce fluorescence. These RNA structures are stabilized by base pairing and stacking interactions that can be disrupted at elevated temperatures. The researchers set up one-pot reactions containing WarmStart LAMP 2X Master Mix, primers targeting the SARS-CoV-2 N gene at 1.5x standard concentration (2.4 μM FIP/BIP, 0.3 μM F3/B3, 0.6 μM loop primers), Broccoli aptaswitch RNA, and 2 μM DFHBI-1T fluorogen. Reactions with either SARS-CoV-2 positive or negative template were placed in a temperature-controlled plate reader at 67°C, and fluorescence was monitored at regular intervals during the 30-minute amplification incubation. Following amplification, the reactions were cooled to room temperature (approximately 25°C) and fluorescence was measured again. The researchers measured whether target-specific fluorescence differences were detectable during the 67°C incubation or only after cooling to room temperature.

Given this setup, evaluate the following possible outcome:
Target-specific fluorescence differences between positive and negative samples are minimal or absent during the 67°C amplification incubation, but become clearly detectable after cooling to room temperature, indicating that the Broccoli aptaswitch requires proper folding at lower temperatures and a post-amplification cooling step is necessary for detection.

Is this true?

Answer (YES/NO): YES